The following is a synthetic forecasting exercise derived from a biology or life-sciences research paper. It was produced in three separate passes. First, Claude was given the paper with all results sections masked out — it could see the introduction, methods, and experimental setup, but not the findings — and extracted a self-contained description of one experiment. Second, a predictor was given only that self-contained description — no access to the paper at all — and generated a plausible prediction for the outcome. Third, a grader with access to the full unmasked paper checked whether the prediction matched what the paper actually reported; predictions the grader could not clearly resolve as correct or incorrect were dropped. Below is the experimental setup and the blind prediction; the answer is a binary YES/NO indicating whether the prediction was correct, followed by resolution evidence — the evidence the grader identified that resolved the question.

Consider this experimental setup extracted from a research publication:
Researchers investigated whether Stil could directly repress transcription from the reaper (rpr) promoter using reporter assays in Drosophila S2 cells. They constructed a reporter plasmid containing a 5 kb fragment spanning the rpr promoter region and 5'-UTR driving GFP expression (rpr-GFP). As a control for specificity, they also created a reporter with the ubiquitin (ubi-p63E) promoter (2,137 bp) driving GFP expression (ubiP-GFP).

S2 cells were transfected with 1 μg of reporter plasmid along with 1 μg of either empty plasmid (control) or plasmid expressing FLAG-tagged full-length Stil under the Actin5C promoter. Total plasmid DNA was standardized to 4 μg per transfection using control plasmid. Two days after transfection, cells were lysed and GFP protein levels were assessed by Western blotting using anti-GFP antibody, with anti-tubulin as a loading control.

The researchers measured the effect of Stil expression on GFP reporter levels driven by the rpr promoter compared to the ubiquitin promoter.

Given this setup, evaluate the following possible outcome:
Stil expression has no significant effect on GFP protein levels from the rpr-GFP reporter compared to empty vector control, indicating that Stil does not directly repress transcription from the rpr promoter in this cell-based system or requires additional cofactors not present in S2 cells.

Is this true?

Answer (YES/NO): NO